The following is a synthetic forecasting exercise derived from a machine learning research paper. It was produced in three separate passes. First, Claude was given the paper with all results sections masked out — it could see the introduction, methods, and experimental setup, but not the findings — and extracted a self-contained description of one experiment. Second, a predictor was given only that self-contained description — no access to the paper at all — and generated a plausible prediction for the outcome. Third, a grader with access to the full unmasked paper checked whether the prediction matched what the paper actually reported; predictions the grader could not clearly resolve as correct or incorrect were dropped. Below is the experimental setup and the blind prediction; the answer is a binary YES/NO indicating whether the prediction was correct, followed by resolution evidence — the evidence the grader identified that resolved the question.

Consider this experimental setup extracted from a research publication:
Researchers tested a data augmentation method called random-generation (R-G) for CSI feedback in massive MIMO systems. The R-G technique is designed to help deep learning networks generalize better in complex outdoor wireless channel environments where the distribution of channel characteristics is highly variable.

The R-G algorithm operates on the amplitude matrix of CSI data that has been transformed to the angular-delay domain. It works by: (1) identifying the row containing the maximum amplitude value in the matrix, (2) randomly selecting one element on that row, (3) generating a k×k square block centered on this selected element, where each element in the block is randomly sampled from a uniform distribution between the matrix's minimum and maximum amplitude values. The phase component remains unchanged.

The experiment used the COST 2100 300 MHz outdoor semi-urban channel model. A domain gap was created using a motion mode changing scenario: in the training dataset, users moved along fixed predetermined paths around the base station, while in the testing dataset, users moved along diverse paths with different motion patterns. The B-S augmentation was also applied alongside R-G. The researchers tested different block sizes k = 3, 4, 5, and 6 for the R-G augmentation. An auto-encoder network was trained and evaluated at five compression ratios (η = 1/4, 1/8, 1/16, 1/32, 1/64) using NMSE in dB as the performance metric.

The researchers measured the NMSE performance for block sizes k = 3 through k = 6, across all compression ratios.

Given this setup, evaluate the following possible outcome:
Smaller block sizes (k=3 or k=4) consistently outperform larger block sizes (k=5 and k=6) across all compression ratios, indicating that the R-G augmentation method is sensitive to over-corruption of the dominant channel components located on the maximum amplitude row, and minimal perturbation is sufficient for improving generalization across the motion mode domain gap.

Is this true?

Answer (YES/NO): NO